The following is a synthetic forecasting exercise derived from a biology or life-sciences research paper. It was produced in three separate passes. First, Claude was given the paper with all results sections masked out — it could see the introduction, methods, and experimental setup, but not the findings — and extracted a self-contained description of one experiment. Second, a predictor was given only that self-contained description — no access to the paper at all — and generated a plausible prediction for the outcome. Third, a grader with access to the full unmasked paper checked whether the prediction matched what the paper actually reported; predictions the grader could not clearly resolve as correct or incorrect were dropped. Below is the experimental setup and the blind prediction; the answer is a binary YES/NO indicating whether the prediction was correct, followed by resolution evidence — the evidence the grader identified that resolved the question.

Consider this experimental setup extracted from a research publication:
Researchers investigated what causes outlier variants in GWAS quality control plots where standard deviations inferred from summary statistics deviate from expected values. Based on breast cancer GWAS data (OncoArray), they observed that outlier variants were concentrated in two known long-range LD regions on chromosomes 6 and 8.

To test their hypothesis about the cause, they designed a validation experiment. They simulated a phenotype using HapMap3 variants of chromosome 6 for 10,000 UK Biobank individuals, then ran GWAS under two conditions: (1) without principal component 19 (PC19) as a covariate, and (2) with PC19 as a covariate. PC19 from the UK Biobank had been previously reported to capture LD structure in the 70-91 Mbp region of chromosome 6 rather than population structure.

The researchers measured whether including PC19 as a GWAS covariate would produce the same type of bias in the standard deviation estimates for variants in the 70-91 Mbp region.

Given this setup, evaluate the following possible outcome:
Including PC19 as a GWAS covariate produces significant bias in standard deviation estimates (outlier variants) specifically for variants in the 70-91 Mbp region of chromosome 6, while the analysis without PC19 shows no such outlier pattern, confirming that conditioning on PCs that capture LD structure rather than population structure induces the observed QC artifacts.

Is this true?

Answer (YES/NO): YES